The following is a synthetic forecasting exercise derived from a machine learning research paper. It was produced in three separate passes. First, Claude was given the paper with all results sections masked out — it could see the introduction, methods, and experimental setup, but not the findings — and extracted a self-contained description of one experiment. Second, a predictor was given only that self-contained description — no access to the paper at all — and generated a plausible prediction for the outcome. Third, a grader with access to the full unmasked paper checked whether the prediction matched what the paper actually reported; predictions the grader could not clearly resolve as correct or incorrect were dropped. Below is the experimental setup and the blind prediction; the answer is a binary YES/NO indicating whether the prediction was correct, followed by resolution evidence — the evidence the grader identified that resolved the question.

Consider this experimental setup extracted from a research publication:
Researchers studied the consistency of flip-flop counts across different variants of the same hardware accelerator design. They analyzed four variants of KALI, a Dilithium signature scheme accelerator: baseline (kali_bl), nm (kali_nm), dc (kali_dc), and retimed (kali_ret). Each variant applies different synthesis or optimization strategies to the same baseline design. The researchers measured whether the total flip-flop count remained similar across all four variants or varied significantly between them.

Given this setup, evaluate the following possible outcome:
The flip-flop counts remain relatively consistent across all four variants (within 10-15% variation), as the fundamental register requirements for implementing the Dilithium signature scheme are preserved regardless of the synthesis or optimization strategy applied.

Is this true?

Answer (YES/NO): YES